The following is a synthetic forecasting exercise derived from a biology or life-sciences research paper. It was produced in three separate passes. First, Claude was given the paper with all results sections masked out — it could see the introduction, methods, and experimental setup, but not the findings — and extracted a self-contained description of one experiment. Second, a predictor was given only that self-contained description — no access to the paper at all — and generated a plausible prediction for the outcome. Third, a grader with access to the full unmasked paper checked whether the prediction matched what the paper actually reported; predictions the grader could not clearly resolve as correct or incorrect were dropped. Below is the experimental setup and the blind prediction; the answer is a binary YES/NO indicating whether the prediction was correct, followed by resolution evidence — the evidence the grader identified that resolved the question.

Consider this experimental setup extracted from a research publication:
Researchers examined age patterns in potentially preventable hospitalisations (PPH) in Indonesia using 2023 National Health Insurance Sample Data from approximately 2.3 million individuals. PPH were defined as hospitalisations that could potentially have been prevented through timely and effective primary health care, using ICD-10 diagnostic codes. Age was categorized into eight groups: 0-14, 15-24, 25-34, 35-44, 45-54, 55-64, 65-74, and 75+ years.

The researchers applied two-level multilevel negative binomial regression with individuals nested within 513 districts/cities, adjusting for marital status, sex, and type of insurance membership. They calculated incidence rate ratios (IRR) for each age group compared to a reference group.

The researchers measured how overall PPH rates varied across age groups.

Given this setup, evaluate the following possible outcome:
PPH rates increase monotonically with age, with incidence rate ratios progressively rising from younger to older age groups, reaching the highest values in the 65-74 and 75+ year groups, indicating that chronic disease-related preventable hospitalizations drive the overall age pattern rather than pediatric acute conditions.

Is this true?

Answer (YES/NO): NO